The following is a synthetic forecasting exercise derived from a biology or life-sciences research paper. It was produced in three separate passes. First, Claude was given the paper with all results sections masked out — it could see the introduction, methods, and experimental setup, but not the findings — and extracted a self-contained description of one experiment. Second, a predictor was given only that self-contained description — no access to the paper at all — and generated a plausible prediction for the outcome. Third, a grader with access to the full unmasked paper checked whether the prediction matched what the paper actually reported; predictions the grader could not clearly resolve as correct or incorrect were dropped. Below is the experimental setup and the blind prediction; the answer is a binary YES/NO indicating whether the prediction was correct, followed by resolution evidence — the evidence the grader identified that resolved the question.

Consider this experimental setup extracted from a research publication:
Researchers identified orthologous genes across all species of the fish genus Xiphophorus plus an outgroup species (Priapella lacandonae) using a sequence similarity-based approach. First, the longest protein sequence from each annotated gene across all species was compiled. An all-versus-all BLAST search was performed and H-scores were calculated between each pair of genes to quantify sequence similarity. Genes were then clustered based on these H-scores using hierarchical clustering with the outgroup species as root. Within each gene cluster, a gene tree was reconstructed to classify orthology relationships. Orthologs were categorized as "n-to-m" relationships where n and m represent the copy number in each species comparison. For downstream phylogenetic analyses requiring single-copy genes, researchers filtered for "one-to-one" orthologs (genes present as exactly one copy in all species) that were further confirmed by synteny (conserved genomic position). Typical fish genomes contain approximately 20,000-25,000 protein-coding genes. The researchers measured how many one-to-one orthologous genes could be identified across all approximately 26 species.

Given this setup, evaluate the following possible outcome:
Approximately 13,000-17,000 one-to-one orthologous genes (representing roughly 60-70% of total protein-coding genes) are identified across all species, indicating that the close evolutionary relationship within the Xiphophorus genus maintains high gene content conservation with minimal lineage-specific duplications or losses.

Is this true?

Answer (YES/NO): NO